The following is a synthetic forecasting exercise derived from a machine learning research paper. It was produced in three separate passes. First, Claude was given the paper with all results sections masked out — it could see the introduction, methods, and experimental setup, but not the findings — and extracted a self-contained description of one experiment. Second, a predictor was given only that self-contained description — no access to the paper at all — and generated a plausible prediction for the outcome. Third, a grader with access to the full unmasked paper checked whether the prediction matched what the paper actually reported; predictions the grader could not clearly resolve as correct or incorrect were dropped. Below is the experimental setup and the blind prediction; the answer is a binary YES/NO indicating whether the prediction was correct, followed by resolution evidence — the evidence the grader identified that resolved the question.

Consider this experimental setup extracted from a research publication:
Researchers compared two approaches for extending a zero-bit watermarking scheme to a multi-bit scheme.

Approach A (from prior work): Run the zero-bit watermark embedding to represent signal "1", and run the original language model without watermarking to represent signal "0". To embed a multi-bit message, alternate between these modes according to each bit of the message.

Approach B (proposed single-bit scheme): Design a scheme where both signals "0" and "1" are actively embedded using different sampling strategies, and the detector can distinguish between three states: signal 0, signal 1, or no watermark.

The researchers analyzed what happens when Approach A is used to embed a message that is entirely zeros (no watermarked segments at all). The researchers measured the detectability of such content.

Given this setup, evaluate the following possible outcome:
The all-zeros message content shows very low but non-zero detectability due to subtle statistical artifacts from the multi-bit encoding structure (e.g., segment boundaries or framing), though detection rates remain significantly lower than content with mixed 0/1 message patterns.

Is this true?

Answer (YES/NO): NO